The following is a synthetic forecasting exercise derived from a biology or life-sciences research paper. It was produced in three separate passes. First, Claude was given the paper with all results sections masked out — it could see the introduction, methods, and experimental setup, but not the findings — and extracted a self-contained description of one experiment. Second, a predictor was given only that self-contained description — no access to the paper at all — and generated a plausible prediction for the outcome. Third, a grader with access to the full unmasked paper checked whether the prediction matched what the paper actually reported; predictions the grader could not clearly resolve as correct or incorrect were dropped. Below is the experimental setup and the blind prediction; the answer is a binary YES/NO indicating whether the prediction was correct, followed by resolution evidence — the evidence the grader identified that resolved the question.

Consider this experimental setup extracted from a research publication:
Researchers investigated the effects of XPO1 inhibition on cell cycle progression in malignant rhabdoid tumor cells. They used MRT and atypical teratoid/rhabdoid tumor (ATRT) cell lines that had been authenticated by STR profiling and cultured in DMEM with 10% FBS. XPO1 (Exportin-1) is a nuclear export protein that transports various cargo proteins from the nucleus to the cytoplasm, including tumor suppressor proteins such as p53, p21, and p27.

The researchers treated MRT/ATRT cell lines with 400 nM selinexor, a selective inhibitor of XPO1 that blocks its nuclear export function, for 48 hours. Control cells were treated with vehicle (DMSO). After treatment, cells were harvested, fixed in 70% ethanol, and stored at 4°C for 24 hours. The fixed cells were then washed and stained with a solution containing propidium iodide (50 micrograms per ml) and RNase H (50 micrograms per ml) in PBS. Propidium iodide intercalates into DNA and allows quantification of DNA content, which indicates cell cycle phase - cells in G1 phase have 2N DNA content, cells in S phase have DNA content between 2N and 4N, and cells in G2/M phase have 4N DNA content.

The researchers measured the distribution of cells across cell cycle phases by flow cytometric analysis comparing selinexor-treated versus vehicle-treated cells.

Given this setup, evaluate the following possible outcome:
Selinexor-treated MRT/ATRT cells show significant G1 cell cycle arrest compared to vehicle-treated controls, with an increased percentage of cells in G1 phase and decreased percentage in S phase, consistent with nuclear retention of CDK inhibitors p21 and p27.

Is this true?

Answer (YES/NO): YES